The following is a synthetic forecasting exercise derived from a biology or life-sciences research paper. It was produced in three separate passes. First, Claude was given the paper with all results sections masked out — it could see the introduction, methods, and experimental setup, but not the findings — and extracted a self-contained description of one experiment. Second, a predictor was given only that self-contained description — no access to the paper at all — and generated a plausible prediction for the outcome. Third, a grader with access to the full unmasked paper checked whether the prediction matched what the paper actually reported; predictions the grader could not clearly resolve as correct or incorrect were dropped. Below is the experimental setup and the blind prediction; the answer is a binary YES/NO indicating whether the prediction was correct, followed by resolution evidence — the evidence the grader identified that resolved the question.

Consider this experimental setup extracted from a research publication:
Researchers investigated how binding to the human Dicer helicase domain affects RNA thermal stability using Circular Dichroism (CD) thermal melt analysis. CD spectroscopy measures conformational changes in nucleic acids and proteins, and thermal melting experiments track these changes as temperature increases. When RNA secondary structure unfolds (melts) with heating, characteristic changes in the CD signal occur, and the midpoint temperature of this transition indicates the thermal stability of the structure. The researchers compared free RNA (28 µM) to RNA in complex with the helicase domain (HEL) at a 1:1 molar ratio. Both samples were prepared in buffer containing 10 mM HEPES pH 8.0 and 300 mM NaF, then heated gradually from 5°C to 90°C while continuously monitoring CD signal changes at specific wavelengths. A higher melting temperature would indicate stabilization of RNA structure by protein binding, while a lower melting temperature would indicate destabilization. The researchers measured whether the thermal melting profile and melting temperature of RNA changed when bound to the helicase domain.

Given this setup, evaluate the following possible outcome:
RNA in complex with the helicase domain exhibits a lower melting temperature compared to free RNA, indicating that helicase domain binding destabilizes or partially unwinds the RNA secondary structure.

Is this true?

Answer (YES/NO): YES